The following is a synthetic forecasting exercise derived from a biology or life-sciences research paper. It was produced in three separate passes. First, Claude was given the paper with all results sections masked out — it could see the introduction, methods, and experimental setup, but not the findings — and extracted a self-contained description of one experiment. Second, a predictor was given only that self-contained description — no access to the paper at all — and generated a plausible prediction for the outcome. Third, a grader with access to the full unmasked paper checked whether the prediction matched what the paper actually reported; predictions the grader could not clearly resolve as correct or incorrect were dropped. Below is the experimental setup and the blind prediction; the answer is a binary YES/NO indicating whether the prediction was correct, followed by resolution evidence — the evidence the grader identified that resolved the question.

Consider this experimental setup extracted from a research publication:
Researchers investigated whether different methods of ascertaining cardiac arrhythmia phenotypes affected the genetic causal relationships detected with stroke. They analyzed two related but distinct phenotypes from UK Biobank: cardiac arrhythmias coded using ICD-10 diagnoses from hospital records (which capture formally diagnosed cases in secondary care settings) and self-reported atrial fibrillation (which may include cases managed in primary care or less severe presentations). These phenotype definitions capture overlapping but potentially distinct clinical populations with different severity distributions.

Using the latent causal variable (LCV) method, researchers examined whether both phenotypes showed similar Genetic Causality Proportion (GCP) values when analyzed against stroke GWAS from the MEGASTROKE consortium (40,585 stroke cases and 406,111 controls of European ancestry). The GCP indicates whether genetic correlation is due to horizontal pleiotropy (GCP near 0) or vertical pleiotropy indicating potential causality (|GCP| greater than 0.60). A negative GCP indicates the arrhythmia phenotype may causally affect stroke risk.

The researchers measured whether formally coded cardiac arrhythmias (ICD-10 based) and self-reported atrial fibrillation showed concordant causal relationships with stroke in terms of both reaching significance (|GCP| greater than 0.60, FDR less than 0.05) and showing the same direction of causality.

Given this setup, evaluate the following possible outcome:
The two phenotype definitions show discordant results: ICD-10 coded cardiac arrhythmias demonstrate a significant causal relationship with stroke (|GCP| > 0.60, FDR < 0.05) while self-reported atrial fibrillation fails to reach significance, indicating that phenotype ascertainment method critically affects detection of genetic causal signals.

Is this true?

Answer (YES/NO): NO